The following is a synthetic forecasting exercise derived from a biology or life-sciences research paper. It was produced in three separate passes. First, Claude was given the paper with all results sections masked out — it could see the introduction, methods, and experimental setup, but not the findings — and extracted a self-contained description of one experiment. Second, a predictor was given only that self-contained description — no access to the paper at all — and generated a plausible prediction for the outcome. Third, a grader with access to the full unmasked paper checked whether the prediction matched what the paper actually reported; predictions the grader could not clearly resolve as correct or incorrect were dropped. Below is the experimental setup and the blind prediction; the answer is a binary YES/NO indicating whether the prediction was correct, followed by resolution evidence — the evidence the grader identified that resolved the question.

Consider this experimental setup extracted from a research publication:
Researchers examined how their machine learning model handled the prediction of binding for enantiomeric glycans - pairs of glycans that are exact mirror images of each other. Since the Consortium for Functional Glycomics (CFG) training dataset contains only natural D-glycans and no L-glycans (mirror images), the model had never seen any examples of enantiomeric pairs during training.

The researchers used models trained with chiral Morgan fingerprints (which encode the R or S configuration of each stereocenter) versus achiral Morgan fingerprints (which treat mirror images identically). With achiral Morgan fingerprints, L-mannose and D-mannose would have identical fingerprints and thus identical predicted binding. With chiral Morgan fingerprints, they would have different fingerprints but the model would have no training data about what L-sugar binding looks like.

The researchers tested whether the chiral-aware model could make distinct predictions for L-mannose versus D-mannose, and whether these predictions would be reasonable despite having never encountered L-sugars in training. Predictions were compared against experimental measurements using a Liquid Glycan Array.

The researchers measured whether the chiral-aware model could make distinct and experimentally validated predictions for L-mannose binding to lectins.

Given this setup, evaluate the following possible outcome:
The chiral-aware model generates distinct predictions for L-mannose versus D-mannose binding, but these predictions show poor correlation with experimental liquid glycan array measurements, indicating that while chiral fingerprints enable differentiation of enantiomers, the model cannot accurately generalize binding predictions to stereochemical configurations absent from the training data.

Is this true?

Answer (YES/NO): NO